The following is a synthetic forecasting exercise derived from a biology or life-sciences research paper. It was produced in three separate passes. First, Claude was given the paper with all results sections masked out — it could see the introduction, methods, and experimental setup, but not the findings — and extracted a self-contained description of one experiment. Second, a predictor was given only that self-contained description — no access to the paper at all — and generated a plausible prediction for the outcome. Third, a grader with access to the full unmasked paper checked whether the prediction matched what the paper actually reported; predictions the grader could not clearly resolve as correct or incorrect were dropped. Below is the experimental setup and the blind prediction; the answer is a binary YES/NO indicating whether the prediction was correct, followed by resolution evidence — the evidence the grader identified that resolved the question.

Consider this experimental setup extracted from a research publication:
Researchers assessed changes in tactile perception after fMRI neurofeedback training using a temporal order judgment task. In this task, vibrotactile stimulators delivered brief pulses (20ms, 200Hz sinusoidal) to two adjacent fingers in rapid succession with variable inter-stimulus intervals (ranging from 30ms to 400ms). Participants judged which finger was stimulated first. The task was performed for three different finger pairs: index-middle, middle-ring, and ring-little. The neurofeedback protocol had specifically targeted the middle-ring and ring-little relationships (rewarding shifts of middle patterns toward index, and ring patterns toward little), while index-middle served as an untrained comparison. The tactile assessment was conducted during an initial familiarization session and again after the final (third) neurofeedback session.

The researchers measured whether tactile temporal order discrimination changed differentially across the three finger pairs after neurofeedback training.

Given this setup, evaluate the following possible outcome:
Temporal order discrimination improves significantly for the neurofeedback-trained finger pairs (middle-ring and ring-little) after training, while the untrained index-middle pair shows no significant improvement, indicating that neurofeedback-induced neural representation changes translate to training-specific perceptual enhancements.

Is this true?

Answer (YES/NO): NO